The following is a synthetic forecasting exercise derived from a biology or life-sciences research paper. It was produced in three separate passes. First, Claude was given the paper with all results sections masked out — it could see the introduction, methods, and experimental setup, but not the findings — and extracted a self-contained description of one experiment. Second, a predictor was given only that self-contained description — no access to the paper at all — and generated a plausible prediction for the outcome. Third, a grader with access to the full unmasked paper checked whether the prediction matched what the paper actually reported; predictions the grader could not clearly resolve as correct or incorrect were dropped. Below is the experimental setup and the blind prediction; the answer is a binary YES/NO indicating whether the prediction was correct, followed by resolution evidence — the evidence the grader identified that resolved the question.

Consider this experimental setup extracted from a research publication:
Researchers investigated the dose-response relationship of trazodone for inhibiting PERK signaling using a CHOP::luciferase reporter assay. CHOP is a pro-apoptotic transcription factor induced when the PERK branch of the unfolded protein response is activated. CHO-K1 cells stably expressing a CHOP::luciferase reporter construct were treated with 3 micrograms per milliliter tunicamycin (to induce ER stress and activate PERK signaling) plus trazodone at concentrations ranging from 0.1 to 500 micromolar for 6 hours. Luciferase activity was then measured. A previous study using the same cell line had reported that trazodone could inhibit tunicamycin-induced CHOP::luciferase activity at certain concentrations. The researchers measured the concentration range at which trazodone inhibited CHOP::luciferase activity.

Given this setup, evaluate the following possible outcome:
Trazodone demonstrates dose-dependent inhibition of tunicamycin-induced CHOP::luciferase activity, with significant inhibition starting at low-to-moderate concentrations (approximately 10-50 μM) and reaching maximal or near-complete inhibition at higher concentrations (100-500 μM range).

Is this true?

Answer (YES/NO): NO